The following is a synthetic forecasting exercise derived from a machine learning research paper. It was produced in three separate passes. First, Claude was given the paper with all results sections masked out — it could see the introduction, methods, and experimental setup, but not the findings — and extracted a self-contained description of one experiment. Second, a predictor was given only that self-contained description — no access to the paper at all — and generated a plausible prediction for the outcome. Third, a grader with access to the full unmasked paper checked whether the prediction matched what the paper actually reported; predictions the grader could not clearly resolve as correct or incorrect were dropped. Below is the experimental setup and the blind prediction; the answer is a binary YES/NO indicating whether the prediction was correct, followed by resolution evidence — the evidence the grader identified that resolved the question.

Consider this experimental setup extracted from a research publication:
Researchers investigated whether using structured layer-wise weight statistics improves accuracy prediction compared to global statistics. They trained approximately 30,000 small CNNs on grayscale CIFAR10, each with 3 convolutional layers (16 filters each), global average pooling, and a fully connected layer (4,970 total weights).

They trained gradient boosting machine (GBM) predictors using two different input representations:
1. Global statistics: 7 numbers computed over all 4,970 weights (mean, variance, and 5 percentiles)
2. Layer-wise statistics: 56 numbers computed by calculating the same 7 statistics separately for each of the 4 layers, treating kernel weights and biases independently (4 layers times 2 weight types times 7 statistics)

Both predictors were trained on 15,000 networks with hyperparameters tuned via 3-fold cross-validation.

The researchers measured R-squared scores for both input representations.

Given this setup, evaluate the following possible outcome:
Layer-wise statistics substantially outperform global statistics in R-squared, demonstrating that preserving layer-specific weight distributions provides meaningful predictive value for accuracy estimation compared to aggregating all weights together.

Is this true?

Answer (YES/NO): YES